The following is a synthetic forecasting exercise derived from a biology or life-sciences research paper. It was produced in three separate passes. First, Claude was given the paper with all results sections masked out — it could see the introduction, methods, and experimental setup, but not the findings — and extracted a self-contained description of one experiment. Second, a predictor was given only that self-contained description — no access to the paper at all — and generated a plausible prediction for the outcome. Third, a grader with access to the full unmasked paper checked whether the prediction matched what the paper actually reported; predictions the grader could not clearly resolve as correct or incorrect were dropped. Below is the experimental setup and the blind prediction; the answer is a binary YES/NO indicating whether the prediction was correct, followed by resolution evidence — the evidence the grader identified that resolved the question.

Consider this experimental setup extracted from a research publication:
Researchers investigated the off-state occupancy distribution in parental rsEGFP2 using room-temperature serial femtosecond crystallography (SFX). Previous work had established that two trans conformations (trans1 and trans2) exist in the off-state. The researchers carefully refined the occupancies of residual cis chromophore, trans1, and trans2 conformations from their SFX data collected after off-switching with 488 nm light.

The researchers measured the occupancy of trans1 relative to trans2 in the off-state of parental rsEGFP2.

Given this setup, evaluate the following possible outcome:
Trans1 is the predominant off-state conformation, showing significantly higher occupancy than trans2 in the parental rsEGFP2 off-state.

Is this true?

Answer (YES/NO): YES